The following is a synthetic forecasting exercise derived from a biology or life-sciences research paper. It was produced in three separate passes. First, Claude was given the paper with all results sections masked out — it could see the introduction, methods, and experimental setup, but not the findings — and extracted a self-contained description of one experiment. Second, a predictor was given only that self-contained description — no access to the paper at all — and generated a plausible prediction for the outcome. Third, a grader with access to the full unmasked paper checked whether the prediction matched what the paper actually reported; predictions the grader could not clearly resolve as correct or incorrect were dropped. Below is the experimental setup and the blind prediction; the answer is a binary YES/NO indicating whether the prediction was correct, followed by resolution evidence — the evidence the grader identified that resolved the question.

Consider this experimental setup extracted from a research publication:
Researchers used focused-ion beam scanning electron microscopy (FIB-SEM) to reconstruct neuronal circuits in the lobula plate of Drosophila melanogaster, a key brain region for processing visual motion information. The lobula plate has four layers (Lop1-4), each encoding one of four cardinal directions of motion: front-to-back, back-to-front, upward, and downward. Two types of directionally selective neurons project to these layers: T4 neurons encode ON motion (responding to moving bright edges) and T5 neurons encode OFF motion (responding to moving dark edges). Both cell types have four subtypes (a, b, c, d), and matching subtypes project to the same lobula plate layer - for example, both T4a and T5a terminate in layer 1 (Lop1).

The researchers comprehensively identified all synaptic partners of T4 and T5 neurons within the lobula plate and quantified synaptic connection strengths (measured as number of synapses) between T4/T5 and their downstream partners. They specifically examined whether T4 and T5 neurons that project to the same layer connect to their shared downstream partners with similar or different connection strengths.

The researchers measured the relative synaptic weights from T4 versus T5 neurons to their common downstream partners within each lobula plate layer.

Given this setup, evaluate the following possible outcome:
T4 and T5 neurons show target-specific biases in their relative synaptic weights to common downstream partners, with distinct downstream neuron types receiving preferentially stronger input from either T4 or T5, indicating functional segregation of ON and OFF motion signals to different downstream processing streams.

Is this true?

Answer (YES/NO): NO